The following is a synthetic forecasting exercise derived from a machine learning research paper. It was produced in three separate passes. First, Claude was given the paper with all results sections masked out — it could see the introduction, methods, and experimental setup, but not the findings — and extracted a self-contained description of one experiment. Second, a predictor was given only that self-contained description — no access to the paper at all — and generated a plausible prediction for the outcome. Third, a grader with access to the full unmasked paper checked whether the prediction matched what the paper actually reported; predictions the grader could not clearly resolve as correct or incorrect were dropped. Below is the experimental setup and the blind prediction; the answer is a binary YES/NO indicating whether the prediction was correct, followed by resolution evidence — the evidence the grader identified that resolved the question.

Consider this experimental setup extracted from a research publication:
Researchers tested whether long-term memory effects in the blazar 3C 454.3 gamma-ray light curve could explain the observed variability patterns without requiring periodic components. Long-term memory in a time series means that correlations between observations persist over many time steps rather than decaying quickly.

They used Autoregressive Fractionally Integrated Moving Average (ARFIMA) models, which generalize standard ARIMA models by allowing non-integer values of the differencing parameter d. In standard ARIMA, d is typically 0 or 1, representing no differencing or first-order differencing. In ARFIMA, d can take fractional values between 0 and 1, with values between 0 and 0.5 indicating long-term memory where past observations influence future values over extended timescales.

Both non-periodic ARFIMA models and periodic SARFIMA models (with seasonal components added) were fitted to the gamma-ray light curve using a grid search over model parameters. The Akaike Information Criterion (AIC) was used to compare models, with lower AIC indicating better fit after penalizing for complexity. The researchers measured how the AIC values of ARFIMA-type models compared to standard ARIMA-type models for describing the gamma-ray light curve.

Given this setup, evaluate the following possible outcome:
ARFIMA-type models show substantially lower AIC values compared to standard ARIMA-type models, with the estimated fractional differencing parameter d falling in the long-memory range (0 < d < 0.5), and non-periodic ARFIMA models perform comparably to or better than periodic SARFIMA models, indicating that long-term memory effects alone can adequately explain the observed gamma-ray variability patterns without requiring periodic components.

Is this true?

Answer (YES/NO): NO